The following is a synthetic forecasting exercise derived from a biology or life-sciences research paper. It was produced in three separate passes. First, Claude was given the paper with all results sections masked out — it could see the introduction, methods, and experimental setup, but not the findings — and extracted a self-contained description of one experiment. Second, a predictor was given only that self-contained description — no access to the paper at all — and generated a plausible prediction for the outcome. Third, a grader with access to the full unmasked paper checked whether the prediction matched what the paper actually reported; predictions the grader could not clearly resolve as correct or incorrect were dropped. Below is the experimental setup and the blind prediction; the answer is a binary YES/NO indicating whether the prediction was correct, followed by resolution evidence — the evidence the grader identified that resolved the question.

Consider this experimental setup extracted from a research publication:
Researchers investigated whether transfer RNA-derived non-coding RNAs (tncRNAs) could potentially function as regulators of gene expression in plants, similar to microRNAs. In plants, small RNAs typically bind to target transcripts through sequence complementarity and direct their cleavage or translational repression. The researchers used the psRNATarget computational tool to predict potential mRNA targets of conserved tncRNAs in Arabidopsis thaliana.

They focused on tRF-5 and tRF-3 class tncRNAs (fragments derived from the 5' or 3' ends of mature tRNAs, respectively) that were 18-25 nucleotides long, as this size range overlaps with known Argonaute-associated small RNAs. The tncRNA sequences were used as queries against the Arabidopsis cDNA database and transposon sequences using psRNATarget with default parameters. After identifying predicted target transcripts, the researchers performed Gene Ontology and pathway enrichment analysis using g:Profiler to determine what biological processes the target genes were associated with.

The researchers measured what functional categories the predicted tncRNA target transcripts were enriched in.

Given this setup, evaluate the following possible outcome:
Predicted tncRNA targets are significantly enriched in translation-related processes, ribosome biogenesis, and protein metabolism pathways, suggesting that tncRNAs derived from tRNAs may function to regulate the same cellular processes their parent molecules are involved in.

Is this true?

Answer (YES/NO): NO